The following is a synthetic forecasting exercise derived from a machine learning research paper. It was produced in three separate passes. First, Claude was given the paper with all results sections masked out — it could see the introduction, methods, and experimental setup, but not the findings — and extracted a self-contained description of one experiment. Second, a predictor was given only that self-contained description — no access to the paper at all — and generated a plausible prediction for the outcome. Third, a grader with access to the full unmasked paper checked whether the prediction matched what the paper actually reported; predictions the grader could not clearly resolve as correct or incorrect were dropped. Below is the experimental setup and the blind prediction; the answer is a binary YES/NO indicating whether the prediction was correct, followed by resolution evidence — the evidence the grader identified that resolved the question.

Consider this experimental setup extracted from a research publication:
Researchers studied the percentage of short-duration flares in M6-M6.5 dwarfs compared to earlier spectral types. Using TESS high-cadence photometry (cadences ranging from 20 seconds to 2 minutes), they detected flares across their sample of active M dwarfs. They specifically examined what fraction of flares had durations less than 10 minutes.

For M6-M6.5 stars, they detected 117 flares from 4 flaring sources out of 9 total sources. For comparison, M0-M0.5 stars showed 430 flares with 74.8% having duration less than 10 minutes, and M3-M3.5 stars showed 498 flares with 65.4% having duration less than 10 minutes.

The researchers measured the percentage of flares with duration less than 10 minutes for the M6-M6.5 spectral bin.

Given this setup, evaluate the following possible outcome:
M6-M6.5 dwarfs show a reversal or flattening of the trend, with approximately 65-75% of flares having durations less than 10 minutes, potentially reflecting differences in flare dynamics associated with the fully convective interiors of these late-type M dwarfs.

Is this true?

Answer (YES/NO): NO